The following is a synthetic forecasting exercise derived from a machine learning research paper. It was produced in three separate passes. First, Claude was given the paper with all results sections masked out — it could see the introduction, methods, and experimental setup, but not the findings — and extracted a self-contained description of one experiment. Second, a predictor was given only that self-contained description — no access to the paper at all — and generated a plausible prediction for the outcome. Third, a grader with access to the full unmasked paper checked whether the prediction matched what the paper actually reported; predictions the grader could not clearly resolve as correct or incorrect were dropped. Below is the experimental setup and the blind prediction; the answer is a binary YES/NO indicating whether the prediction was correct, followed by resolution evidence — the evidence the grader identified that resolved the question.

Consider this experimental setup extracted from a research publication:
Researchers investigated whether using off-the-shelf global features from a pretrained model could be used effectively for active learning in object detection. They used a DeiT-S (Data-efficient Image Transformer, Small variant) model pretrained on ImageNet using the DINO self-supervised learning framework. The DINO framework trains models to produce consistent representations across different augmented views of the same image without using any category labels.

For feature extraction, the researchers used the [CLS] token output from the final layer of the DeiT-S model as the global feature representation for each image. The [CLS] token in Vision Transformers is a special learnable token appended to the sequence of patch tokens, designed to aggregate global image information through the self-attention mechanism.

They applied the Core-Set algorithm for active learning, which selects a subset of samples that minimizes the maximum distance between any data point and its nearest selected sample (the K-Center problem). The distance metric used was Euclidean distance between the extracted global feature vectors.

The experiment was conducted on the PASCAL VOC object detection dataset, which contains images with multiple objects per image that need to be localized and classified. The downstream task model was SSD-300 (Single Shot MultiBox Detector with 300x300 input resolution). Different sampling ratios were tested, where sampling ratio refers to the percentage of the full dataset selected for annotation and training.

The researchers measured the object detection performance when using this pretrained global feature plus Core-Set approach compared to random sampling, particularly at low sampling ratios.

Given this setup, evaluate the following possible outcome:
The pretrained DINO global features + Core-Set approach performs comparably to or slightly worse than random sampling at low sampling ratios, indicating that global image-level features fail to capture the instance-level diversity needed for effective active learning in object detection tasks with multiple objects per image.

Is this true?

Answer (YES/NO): NO